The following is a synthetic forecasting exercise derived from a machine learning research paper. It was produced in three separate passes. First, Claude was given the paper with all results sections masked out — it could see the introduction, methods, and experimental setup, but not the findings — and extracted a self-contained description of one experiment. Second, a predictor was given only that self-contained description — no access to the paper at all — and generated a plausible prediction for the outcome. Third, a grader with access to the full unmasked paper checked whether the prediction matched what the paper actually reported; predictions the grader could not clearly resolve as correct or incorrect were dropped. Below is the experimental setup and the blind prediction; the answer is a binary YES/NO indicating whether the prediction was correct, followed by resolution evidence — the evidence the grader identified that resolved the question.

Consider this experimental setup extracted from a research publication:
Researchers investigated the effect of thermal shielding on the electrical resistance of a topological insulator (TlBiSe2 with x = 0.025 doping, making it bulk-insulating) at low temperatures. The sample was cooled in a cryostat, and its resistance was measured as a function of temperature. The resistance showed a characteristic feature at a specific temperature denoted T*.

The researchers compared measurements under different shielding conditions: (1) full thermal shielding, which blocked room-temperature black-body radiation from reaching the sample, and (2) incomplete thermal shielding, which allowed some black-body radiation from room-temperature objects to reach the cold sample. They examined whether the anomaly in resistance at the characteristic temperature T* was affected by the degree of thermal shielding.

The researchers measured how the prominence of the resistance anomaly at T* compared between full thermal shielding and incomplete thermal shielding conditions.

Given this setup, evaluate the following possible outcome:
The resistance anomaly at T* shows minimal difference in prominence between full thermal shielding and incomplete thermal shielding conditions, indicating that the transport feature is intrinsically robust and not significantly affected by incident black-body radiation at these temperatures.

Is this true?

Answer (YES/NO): NO